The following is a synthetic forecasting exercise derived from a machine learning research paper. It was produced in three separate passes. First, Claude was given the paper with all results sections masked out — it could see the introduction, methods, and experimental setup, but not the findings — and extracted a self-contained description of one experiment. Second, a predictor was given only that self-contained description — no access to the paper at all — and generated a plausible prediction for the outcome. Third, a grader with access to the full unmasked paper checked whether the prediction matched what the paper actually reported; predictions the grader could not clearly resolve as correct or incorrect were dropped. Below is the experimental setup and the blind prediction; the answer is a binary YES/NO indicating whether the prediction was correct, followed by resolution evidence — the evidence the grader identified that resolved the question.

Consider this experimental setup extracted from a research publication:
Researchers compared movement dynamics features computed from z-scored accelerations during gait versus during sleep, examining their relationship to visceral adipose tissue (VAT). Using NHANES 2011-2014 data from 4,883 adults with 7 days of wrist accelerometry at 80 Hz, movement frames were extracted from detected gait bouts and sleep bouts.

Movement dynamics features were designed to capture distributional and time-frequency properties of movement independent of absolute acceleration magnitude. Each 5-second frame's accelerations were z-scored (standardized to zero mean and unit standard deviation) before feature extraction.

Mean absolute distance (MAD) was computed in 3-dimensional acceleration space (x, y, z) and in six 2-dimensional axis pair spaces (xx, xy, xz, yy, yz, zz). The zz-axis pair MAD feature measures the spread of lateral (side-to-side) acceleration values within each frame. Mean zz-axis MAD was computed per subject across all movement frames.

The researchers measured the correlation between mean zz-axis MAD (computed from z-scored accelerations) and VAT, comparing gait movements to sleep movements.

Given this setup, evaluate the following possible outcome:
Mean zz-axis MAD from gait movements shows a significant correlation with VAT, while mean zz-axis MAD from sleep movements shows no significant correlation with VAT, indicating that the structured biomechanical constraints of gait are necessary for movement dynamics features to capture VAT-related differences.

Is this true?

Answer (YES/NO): NO